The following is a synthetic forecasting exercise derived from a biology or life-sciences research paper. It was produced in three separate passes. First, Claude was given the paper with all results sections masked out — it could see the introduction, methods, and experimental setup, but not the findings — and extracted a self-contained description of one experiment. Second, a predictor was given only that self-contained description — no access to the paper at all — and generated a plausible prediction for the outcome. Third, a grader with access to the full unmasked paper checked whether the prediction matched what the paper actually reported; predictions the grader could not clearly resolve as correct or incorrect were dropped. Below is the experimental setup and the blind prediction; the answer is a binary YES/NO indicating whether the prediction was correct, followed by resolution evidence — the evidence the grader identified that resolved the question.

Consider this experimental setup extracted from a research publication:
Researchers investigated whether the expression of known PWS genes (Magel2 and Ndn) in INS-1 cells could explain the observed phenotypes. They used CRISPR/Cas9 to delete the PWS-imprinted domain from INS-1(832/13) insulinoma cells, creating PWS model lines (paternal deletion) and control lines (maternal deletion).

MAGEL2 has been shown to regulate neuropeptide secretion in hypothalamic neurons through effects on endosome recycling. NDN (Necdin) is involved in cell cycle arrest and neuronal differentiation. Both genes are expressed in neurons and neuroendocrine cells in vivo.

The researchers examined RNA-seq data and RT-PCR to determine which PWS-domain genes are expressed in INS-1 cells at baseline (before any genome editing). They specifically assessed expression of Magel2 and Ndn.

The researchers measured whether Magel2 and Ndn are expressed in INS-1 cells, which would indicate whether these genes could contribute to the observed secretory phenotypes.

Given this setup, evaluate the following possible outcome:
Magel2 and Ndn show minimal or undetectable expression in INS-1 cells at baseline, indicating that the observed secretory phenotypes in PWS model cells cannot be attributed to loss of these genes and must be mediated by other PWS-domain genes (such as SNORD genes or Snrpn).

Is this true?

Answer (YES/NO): YES